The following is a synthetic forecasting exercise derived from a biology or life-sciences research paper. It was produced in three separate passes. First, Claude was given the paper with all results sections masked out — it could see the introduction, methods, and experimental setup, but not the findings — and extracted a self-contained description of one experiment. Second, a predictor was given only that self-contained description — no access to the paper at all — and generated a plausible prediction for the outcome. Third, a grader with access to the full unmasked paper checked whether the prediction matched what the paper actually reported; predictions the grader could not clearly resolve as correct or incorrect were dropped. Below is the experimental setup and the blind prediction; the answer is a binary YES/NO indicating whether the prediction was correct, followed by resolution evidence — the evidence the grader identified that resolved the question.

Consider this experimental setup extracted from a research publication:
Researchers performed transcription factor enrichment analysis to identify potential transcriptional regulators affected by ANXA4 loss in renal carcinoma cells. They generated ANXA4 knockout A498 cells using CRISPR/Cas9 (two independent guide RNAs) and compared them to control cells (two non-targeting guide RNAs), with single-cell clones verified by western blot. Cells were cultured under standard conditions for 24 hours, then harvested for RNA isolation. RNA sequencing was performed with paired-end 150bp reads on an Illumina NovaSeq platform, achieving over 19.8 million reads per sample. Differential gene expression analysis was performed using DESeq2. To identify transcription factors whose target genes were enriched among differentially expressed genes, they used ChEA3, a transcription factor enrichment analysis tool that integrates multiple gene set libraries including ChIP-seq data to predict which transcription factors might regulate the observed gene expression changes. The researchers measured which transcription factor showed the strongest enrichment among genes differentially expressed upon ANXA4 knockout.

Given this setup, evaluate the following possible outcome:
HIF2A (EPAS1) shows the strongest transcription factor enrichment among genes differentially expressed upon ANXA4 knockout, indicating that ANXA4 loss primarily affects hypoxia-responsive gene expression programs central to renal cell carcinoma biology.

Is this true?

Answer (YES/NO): NO